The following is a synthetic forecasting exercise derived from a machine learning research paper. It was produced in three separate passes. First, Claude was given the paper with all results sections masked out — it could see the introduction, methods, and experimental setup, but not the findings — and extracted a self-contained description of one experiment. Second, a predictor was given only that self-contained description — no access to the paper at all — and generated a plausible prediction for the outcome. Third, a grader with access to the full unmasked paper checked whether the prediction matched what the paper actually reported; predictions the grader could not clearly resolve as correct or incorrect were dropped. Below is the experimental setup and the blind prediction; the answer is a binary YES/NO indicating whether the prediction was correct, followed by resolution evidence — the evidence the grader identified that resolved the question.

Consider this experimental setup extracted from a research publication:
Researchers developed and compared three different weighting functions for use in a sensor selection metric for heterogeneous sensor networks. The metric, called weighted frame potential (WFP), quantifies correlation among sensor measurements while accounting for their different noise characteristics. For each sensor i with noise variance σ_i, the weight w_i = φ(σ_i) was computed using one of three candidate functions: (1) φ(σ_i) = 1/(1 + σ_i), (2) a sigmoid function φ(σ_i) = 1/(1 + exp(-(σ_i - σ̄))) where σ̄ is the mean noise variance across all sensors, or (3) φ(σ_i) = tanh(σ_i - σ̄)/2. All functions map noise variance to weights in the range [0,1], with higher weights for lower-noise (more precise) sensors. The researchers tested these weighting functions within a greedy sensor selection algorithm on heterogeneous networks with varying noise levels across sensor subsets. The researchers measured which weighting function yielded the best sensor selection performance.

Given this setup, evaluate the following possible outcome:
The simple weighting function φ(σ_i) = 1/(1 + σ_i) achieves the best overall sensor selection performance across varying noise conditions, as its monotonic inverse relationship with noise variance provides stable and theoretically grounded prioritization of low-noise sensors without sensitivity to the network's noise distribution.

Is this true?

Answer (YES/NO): NO